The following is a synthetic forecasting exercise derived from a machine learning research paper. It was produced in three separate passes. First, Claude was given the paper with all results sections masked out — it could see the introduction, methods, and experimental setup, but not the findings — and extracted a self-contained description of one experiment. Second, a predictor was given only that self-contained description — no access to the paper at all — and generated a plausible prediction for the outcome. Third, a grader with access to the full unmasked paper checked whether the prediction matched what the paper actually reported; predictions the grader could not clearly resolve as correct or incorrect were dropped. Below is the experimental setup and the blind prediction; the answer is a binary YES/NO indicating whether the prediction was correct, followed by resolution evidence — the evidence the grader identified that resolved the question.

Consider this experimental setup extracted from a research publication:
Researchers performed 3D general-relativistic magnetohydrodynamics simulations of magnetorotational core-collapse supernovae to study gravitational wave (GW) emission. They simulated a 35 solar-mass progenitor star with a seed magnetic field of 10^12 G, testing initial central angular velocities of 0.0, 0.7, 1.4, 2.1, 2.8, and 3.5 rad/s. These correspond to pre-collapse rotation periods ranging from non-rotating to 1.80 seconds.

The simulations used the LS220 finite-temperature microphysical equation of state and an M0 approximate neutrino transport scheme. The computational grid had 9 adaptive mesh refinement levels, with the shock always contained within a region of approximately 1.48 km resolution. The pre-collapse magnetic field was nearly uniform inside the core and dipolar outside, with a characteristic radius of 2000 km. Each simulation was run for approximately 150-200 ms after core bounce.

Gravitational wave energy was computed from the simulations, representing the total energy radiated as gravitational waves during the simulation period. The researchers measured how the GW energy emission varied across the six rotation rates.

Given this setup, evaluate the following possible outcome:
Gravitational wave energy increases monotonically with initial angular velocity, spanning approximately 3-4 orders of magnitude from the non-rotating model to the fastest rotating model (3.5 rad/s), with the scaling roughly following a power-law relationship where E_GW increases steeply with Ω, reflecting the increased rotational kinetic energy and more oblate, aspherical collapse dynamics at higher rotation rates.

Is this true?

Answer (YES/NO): YES